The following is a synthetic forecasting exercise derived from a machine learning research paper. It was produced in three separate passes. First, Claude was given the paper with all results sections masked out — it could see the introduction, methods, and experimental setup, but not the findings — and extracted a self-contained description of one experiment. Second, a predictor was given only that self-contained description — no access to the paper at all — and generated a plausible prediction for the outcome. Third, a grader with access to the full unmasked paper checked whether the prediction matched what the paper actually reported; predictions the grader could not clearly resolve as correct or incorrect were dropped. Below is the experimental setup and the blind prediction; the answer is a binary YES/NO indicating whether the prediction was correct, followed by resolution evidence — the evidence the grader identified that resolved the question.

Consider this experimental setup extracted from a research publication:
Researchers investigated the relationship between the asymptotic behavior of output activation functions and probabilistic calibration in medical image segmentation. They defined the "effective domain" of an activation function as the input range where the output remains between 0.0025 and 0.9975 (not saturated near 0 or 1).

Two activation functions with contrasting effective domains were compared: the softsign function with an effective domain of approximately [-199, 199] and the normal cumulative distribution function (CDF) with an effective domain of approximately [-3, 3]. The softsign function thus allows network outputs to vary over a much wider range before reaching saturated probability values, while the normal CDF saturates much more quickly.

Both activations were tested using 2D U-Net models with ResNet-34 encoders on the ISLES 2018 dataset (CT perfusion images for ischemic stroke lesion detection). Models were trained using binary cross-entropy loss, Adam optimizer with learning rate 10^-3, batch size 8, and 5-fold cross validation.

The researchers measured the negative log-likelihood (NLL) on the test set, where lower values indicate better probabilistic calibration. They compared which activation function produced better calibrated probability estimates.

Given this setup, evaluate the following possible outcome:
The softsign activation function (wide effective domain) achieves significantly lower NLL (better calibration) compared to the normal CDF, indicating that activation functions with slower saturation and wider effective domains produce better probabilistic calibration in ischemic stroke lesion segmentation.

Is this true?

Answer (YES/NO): NO